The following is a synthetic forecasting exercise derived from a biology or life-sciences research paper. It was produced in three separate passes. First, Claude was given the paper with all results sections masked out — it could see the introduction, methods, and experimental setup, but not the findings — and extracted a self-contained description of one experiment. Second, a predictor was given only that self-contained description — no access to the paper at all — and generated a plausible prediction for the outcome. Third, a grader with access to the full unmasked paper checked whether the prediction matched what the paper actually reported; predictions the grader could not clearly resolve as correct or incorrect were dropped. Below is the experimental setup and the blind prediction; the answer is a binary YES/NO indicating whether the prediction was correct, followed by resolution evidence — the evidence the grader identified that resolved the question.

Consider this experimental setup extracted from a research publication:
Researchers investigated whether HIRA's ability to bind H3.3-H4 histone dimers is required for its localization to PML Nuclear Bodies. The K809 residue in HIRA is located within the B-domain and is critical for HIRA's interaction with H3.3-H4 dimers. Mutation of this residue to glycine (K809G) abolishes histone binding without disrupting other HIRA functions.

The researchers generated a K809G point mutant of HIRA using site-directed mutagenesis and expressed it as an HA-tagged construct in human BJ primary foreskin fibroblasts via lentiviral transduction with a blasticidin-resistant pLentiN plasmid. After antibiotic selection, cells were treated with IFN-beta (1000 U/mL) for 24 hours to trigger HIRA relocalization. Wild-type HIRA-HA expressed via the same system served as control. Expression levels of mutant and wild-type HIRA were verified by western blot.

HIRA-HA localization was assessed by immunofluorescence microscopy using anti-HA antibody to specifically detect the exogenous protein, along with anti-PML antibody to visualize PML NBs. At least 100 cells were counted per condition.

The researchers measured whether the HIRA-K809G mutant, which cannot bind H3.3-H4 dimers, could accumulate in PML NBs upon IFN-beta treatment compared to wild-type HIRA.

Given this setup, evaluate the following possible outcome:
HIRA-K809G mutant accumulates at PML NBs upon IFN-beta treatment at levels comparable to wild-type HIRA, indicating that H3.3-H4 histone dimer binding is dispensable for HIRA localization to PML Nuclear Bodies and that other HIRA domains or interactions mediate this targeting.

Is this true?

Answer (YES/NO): YES